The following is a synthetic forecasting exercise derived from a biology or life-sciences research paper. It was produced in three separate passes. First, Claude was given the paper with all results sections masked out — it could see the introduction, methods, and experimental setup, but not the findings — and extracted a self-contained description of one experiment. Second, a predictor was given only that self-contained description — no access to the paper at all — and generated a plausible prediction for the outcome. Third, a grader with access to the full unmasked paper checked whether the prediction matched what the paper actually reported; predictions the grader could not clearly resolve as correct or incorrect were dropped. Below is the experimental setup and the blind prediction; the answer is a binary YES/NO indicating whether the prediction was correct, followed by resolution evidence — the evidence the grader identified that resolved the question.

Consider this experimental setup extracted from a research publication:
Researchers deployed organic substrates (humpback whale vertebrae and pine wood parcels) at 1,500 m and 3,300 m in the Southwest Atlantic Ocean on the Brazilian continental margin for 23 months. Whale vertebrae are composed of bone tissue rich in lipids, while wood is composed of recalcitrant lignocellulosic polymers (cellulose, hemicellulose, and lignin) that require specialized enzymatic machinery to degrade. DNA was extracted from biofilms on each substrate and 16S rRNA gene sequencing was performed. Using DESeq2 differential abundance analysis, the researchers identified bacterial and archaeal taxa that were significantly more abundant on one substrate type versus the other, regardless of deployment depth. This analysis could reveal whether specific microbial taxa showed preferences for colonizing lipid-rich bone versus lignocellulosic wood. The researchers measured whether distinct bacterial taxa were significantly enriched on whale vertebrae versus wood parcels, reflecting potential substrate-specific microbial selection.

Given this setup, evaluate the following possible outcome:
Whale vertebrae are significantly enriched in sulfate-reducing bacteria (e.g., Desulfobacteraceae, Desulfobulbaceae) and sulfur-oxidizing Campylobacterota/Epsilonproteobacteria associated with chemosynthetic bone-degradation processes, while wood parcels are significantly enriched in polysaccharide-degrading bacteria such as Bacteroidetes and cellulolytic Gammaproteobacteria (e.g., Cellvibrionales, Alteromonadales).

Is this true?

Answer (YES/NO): NO